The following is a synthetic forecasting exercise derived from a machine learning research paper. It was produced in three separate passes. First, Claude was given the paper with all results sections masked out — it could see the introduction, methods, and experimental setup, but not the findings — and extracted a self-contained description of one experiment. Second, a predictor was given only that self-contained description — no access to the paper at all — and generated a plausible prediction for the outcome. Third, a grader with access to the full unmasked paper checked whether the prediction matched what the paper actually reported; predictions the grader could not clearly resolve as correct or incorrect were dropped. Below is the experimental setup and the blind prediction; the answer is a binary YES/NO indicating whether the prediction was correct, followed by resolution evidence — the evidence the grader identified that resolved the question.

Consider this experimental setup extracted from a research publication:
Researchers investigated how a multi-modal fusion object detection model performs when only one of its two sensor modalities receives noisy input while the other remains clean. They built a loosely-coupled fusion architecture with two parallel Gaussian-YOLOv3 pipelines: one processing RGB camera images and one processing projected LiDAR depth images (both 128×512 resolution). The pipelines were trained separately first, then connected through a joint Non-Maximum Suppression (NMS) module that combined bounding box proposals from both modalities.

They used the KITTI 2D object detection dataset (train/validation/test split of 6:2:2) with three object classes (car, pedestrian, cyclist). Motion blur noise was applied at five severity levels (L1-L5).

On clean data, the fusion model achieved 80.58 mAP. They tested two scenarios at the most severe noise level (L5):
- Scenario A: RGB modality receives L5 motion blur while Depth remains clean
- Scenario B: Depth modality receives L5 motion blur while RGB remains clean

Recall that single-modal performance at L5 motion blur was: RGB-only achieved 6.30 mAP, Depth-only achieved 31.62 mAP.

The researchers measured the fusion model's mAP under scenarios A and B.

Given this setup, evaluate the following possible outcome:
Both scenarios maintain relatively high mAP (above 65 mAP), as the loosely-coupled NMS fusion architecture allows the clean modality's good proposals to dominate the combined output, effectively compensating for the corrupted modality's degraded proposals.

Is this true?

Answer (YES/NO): YES